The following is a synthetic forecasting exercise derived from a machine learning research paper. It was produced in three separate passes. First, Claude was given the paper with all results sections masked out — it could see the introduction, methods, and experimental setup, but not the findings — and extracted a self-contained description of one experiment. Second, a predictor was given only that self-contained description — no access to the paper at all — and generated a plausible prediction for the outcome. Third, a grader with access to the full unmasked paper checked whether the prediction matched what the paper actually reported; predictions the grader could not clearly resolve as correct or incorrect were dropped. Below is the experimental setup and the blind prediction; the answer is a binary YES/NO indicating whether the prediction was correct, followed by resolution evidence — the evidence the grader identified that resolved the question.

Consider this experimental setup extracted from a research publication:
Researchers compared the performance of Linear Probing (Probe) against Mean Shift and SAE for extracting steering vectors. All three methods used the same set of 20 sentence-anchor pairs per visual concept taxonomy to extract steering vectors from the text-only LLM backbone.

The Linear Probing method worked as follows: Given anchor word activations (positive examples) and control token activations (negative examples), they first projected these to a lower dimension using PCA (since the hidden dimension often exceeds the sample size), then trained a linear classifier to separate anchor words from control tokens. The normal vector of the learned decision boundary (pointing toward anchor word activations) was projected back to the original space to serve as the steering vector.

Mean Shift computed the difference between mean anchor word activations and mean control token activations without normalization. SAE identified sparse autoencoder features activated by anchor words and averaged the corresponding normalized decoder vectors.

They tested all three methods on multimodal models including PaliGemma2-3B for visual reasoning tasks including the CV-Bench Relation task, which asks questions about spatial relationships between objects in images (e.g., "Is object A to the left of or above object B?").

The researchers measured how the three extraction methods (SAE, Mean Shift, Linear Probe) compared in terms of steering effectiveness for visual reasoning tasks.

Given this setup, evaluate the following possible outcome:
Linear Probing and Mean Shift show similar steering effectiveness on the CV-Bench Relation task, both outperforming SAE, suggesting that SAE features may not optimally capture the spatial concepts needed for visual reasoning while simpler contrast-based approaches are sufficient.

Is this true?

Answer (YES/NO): NO